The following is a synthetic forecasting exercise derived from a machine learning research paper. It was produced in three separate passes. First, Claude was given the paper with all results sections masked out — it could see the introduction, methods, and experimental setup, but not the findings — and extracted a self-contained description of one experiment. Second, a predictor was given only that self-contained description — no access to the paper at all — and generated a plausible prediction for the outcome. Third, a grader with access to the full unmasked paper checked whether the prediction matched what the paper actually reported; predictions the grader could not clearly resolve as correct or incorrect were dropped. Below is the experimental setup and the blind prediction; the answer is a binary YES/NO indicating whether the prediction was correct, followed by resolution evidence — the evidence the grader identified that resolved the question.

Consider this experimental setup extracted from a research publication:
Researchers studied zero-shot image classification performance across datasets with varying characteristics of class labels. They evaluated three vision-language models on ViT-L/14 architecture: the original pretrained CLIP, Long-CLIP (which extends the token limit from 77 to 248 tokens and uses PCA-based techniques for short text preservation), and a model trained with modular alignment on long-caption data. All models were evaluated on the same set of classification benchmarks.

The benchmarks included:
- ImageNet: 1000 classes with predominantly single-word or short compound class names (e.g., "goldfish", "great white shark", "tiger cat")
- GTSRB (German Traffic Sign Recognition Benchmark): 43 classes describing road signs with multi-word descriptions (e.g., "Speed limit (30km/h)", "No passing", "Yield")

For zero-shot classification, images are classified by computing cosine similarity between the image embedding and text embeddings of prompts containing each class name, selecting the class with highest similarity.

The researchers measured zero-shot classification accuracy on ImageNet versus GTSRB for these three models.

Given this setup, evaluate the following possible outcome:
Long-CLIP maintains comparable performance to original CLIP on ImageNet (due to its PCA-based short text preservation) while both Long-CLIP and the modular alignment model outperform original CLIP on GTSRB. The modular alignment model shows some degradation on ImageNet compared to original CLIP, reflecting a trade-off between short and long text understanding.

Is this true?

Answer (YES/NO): NO